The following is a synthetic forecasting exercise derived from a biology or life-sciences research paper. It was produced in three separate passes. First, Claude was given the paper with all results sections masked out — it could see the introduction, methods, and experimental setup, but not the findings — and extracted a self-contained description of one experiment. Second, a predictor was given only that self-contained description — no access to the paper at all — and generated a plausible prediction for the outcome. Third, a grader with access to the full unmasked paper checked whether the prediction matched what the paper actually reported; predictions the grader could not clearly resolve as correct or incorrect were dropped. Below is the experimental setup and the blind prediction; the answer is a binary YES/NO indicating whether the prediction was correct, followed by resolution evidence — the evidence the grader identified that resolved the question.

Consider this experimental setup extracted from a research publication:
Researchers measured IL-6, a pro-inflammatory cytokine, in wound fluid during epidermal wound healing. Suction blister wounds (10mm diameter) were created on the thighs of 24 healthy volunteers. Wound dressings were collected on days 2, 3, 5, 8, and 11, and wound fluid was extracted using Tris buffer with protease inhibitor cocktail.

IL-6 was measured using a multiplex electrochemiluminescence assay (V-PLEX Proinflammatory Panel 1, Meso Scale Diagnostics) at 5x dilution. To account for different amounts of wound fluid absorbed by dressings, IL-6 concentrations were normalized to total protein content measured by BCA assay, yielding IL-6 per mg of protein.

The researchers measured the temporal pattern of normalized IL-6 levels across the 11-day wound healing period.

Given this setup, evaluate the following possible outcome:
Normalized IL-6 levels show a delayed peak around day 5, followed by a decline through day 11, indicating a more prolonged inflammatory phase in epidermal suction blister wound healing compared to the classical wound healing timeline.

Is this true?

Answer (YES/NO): NO